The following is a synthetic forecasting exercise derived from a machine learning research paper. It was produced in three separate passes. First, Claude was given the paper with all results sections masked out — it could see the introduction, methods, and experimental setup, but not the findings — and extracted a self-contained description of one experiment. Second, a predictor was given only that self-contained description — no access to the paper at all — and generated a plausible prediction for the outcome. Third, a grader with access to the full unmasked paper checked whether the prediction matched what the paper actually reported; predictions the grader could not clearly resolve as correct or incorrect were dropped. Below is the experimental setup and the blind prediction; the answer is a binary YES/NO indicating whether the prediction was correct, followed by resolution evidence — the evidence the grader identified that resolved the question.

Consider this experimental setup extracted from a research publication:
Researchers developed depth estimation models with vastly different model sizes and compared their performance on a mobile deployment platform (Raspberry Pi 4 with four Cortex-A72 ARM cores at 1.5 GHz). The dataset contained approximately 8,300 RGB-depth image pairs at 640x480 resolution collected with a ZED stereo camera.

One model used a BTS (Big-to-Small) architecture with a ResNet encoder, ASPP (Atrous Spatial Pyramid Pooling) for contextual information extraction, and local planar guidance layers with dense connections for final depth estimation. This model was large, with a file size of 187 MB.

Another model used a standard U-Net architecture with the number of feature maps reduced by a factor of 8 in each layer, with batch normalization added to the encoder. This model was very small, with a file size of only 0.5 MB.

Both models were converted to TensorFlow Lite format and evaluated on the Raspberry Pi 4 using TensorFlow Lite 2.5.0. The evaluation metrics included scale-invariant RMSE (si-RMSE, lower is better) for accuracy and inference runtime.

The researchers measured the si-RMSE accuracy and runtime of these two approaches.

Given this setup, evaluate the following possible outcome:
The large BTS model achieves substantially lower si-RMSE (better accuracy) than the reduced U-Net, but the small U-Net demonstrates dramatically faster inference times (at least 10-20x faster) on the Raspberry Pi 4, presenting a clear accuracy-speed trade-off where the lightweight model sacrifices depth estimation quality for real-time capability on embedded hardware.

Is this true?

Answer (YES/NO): YES